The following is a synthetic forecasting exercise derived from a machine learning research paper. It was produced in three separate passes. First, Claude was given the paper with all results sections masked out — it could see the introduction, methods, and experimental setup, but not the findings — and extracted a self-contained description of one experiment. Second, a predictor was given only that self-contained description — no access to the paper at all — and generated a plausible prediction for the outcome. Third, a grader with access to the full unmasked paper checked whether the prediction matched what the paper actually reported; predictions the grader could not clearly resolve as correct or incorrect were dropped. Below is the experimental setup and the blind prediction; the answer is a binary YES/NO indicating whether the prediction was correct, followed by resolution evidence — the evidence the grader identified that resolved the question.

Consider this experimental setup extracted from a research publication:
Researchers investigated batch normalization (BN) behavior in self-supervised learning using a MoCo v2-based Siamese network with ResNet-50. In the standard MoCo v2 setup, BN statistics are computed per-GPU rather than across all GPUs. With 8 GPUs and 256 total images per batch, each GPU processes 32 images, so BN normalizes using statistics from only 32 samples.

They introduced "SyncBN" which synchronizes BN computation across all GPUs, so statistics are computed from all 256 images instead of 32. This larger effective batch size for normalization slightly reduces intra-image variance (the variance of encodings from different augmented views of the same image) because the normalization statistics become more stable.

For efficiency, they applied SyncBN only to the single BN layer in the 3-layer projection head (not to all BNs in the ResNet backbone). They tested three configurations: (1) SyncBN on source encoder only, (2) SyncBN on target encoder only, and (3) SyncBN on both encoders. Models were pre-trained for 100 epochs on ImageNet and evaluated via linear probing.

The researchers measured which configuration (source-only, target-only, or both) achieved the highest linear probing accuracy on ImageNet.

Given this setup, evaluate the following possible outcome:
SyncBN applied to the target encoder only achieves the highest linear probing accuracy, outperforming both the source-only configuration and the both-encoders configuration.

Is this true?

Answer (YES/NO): YES